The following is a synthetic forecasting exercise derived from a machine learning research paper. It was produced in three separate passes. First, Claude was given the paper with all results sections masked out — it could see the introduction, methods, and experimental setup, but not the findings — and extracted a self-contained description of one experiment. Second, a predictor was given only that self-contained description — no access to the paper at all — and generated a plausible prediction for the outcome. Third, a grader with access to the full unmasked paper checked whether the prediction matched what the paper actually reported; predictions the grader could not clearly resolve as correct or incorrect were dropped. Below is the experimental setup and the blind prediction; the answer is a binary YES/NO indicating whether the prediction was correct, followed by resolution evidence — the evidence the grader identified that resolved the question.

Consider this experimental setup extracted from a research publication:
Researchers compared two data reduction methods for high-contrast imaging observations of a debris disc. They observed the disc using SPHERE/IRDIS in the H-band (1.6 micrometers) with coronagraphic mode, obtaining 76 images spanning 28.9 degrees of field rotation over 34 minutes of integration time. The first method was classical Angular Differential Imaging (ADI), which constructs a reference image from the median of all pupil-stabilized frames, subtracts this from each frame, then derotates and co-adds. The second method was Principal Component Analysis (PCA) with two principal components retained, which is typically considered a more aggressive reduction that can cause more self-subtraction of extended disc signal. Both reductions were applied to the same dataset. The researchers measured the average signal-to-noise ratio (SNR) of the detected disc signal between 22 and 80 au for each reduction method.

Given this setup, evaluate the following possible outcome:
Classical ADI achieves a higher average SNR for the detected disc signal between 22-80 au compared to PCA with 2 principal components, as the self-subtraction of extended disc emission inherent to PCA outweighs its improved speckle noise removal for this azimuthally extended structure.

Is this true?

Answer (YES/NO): YES